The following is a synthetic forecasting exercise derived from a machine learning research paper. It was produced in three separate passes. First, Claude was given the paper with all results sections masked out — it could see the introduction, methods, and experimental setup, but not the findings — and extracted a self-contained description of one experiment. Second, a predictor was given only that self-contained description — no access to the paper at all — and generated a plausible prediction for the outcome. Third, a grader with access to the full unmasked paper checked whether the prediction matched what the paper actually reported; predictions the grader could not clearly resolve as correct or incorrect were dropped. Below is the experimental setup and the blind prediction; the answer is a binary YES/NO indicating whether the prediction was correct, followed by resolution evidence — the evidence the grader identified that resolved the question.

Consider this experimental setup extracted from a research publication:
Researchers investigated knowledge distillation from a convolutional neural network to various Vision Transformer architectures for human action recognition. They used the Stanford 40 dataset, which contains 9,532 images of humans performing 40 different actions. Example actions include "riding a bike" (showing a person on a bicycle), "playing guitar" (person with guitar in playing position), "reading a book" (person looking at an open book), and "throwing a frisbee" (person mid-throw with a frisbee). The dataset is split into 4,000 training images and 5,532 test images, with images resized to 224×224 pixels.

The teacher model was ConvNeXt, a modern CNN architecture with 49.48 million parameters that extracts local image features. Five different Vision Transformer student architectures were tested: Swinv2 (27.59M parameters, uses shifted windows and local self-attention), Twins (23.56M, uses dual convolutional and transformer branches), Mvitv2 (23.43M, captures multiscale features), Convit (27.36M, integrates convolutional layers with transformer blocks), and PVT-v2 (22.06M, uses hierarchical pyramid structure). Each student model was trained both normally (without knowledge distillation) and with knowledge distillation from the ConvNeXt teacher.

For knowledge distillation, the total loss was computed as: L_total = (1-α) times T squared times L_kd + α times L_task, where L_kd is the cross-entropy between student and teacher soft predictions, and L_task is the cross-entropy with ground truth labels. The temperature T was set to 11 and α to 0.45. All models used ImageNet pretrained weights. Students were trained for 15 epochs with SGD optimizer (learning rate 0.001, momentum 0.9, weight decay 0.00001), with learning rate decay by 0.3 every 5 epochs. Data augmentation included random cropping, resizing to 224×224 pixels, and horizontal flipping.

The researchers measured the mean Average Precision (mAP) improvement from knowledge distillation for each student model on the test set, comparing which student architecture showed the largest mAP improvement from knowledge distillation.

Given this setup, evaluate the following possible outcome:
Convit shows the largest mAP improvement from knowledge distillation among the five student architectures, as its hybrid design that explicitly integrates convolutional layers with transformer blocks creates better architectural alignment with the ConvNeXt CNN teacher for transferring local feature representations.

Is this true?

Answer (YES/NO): NO